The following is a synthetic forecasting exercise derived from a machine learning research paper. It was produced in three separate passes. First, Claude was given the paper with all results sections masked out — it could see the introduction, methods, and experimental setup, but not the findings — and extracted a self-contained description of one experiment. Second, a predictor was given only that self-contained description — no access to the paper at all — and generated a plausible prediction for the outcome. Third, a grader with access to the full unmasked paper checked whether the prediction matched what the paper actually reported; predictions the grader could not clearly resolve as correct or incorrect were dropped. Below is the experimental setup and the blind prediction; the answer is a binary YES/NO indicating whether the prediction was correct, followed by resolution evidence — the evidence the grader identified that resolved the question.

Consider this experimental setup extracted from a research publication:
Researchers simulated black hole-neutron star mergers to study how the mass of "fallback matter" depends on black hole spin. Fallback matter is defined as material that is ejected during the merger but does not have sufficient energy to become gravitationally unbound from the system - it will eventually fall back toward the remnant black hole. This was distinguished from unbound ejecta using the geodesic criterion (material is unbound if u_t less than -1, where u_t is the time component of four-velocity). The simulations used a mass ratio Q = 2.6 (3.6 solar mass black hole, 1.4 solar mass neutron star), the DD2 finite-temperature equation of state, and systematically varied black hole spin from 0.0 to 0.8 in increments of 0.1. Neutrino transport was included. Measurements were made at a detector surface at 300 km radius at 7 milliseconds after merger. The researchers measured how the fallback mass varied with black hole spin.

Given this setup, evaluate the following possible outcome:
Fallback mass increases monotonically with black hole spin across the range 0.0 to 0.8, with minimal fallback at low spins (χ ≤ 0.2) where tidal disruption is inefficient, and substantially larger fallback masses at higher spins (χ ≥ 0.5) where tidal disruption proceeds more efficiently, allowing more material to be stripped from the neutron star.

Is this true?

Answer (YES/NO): NO